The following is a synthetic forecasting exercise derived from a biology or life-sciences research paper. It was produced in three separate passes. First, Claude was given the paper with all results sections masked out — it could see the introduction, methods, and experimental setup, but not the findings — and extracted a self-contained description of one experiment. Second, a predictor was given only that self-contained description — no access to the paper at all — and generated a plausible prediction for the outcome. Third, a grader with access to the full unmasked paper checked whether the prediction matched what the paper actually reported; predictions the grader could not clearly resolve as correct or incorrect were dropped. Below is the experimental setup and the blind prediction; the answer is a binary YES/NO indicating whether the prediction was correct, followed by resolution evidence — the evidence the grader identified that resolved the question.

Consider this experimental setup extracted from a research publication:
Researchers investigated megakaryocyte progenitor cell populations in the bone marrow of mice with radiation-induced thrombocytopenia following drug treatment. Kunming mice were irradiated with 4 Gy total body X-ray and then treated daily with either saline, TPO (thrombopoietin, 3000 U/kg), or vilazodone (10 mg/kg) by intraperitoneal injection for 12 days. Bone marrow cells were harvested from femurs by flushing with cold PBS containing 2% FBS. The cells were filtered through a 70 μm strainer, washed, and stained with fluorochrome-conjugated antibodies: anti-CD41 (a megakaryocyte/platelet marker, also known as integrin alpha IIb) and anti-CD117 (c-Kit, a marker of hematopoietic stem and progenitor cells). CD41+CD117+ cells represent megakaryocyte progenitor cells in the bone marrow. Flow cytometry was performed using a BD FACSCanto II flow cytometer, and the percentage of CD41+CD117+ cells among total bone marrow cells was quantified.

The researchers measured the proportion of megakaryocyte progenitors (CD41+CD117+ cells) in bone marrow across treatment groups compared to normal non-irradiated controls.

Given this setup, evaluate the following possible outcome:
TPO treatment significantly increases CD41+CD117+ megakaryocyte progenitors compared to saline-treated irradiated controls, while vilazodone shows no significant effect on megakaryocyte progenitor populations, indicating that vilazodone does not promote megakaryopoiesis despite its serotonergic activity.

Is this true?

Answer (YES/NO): NO